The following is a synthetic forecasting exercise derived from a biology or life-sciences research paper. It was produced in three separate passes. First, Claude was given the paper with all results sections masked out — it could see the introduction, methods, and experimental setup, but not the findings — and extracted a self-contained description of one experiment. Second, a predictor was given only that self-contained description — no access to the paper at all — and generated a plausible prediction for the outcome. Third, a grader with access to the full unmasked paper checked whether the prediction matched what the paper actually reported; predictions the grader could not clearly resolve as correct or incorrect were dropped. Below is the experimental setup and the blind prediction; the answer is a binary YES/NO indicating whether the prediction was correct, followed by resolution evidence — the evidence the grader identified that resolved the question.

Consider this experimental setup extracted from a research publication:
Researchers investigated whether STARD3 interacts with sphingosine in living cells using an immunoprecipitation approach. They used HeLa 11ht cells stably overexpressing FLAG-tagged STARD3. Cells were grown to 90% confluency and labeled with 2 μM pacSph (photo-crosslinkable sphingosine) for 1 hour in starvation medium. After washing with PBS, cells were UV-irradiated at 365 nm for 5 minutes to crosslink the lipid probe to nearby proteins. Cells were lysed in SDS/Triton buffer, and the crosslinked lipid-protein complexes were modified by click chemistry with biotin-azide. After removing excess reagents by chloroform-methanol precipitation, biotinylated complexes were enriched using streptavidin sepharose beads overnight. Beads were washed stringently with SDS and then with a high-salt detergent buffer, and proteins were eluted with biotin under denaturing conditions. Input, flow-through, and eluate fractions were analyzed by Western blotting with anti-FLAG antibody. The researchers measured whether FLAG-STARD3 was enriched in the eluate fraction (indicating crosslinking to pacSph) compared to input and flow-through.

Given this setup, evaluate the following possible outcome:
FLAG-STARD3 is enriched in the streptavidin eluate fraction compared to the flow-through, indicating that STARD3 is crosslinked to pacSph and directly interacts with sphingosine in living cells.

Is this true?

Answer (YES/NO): YES